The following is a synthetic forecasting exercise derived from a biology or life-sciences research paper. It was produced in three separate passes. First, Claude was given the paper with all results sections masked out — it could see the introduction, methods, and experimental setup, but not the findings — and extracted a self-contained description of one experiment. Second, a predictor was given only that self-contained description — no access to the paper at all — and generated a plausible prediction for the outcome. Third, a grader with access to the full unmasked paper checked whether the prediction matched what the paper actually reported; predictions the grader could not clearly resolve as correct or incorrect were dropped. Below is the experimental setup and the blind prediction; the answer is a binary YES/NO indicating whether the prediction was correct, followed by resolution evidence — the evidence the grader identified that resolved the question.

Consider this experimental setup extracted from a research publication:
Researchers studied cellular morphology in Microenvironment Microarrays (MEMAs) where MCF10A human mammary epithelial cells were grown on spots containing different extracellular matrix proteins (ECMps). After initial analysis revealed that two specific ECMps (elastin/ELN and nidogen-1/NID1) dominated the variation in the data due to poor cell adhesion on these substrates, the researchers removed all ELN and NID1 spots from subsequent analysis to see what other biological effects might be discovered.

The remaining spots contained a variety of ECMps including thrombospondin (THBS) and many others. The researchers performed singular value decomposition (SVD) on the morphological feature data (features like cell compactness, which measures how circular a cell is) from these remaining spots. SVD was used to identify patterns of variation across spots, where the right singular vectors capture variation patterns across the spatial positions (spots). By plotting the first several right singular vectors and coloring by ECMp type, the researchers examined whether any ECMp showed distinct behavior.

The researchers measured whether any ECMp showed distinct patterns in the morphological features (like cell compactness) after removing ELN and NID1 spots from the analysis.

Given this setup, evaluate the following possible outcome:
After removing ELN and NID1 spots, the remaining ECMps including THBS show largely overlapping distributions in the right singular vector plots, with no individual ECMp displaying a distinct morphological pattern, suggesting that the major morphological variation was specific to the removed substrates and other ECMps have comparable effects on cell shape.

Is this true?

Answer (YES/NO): NO